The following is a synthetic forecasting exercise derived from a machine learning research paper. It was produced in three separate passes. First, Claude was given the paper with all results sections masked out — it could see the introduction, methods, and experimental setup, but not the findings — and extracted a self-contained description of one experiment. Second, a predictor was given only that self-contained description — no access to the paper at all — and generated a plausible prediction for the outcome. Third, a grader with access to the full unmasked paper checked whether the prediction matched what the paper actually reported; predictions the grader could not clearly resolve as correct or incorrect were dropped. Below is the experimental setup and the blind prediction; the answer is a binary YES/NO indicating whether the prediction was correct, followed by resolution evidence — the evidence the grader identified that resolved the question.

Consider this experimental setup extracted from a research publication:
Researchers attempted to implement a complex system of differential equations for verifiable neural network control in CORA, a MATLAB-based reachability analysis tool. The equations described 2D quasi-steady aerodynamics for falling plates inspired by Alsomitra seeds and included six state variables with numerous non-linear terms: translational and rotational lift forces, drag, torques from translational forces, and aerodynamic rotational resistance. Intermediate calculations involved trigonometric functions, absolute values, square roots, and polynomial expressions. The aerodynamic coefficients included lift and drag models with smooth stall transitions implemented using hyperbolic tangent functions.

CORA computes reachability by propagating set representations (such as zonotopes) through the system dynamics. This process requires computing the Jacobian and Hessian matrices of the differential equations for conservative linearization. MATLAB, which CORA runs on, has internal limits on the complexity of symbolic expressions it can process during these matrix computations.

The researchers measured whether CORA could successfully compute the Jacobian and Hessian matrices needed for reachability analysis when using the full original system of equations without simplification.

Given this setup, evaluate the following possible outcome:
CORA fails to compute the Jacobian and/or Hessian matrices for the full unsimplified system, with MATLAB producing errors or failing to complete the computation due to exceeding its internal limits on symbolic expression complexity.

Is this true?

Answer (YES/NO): YES